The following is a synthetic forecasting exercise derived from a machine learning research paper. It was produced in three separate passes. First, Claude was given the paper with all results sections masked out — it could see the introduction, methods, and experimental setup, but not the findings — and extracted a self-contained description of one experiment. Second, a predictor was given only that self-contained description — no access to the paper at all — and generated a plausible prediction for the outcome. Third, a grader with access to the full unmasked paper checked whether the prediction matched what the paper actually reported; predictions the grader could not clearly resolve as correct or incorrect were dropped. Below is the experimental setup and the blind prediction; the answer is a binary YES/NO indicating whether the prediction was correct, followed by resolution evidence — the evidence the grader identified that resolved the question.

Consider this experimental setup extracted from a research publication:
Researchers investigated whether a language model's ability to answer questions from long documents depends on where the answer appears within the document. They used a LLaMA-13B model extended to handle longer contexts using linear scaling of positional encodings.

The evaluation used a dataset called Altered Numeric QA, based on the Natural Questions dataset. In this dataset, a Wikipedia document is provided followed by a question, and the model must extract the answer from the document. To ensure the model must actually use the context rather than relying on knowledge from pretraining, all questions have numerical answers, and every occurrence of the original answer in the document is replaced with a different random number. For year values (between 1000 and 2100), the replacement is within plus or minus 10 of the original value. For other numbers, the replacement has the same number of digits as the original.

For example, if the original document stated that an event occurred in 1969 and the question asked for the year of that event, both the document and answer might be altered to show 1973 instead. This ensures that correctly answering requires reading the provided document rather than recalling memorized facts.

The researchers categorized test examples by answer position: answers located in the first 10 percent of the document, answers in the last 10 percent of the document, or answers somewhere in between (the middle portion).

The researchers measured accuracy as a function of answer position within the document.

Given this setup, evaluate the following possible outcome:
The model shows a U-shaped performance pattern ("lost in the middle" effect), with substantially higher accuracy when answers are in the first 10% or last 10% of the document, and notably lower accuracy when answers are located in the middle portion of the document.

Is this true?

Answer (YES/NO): NO